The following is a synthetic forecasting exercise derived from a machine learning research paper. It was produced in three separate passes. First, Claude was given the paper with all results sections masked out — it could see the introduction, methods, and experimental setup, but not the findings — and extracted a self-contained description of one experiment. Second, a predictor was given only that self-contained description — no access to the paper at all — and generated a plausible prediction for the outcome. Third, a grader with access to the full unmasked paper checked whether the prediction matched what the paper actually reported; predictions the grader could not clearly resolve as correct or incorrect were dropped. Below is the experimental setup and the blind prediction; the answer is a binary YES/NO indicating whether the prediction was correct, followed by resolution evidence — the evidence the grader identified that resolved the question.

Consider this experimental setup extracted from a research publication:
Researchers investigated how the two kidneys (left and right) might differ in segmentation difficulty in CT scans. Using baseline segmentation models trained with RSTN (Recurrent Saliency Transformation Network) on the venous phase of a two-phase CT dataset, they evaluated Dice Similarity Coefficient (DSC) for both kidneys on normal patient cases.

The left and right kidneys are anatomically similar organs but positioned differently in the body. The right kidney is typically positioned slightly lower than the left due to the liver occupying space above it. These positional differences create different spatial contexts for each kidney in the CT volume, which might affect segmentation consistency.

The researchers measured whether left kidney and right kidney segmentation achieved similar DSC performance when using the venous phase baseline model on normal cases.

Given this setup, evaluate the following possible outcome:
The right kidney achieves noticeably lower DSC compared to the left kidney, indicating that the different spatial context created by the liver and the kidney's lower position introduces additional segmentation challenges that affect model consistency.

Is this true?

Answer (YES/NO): YES